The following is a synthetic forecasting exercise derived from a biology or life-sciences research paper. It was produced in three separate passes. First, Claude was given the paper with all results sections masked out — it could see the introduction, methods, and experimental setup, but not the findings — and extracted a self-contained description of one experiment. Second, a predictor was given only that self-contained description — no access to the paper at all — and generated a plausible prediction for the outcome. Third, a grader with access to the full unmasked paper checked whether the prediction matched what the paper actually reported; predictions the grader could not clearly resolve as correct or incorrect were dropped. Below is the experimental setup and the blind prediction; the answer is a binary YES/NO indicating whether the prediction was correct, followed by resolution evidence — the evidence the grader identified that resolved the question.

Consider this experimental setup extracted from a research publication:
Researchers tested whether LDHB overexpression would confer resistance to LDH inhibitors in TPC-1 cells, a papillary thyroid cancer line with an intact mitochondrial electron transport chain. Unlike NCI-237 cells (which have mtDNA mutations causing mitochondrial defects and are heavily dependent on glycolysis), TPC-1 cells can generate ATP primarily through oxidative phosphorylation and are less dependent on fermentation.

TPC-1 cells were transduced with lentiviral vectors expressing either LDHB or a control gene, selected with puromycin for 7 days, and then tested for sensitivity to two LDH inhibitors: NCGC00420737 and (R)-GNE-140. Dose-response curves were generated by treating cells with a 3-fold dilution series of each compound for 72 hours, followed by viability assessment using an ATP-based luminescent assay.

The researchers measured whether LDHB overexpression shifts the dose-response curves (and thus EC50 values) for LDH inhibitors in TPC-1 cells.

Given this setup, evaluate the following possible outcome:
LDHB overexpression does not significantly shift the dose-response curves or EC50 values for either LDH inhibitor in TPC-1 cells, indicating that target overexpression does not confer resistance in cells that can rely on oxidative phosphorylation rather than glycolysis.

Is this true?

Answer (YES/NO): NO